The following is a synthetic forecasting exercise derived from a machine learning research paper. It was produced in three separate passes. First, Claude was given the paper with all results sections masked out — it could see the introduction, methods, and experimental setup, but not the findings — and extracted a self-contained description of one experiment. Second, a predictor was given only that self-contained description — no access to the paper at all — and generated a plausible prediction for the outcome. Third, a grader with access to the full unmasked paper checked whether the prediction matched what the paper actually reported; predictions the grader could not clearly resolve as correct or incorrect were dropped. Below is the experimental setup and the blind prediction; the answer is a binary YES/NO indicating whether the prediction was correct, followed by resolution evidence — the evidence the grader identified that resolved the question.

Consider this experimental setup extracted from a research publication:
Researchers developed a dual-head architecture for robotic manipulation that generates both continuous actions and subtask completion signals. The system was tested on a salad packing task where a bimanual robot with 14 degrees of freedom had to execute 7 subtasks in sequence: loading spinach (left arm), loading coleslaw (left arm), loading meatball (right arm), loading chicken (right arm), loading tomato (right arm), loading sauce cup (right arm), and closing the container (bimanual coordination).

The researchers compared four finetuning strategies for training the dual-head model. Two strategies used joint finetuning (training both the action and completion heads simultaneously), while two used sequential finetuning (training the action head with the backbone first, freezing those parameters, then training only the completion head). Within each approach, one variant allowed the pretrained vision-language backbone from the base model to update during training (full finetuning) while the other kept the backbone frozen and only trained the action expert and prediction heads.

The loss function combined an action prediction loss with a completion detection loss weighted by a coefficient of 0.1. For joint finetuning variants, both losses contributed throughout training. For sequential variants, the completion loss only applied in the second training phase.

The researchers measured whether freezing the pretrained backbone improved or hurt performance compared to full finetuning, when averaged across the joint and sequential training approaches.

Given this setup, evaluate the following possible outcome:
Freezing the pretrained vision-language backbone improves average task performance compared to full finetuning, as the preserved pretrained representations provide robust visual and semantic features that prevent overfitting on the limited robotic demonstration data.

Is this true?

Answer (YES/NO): NO